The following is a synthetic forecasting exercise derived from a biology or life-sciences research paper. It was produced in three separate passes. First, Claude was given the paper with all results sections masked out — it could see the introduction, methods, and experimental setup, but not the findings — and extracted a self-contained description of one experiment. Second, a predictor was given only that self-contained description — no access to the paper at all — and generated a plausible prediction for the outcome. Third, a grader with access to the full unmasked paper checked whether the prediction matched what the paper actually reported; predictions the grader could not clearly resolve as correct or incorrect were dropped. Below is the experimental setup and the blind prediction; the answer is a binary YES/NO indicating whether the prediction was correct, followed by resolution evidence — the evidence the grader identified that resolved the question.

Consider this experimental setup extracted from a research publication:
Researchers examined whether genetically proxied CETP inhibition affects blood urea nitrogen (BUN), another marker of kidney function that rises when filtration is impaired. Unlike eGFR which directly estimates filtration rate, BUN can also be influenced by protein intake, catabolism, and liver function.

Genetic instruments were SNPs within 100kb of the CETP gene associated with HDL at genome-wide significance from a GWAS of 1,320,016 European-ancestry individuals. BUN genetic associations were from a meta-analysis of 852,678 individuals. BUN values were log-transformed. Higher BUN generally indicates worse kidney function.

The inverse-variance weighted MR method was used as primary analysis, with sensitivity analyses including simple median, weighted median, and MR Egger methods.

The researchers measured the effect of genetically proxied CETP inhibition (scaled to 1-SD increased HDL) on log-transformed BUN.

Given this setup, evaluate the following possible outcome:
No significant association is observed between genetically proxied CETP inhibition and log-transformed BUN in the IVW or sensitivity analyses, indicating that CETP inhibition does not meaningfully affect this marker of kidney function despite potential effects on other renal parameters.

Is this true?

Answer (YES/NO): YES